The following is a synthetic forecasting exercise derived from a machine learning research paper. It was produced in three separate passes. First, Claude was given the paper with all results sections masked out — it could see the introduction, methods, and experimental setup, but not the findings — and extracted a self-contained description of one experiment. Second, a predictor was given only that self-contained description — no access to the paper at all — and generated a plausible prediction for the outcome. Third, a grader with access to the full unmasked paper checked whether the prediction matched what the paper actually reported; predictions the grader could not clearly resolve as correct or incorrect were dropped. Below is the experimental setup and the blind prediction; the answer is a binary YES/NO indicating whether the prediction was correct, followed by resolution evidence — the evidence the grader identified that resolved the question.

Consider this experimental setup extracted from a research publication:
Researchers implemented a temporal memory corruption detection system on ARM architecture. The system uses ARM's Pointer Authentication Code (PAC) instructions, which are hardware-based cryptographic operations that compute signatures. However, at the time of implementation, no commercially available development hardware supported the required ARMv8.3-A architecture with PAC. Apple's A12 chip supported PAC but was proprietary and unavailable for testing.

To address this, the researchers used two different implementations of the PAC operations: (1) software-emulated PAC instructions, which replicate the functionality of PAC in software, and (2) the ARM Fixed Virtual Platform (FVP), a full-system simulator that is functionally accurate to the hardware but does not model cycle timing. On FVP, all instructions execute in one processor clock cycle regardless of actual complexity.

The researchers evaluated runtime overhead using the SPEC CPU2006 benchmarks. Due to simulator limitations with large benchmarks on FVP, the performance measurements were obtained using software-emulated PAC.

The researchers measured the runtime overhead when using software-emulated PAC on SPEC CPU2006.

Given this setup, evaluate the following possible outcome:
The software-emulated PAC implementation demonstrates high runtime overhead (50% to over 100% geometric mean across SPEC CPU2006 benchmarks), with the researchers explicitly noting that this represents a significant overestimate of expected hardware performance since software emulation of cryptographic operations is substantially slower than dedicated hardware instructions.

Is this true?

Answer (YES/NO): NO